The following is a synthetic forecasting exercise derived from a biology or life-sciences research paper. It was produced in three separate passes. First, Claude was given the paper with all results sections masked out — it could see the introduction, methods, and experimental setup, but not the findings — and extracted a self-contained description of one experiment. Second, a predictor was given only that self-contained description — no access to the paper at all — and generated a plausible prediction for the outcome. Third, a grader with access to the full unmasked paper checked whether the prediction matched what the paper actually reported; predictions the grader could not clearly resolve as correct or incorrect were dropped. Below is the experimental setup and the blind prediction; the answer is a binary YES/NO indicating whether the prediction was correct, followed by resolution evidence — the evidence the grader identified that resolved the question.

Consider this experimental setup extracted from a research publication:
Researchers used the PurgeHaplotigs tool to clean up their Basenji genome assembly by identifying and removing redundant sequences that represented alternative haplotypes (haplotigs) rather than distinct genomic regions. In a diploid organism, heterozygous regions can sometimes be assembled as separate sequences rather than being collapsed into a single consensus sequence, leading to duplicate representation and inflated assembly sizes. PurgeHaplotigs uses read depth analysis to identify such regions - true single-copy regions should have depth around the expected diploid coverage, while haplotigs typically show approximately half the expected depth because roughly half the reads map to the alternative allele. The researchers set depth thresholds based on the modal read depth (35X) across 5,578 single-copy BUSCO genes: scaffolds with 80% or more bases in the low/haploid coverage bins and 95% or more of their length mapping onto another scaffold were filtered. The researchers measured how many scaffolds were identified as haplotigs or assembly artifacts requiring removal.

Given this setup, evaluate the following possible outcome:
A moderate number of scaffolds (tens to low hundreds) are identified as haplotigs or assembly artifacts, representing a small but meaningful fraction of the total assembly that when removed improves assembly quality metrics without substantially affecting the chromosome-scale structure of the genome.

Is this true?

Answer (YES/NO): NO